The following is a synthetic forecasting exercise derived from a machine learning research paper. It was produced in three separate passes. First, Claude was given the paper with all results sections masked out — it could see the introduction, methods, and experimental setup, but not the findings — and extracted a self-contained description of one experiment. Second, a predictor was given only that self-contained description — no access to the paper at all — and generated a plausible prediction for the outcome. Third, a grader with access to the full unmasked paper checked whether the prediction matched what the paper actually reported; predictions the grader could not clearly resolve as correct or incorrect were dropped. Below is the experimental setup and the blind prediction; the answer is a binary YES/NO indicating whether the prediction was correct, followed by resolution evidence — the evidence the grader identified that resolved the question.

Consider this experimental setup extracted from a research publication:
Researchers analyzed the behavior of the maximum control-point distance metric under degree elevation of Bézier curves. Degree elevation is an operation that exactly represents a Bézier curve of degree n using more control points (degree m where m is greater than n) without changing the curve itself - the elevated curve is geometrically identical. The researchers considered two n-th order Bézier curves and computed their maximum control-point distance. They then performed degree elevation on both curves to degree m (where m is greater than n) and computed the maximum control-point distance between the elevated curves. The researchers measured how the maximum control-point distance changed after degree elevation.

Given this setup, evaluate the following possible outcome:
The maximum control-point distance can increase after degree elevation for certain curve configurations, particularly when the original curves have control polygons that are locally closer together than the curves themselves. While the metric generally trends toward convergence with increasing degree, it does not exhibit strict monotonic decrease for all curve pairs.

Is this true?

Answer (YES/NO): NO